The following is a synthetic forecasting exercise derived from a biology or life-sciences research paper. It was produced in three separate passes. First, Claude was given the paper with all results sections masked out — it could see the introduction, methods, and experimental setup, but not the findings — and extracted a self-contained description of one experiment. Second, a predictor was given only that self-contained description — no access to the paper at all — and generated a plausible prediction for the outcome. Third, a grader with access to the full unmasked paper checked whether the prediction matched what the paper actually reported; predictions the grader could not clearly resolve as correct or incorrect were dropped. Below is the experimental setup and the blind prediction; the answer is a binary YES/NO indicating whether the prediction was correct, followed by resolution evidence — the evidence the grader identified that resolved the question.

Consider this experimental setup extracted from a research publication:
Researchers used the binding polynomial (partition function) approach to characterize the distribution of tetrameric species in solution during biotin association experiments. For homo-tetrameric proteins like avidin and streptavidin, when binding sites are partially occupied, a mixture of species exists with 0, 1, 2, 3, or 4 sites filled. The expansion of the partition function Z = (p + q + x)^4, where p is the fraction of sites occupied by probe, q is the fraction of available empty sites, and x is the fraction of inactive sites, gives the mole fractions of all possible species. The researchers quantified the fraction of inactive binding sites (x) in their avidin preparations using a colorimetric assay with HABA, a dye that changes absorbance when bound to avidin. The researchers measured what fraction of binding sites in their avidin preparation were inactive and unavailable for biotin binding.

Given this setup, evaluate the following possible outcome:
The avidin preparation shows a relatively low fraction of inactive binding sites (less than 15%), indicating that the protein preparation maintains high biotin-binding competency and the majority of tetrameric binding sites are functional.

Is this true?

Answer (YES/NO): NO